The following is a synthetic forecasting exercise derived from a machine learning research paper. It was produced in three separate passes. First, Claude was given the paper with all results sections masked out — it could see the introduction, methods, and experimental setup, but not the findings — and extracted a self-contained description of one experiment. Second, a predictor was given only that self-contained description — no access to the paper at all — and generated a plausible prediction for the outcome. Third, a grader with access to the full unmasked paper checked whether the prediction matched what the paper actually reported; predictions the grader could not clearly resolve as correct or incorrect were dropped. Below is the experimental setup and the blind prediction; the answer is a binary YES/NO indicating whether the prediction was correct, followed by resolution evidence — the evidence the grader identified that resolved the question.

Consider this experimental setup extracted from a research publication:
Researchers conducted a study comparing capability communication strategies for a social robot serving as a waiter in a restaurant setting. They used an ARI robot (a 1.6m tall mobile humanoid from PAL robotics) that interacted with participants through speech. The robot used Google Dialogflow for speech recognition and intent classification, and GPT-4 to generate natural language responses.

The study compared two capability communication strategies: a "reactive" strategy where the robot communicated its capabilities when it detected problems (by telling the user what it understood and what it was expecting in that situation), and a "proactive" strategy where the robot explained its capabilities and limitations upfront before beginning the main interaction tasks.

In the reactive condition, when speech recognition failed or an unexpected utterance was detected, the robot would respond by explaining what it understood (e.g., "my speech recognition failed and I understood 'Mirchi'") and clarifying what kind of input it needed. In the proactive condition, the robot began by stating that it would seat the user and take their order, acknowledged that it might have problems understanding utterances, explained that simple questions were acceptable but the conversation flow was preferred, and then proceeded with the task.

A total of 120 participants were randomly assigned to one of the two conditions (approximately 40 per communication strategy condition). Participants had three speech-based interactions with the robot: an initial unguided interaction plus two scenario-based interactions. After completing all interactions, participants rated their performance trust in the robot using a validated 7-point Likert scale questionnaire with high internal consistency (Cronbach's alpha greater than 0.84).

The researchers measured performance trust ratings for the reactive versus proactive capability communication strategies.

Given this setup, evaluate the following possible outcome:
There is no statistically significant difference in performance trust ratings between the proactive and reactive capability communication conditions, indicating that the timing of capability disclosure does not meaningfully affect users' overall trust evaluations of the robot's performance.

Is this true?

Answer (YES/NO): YES